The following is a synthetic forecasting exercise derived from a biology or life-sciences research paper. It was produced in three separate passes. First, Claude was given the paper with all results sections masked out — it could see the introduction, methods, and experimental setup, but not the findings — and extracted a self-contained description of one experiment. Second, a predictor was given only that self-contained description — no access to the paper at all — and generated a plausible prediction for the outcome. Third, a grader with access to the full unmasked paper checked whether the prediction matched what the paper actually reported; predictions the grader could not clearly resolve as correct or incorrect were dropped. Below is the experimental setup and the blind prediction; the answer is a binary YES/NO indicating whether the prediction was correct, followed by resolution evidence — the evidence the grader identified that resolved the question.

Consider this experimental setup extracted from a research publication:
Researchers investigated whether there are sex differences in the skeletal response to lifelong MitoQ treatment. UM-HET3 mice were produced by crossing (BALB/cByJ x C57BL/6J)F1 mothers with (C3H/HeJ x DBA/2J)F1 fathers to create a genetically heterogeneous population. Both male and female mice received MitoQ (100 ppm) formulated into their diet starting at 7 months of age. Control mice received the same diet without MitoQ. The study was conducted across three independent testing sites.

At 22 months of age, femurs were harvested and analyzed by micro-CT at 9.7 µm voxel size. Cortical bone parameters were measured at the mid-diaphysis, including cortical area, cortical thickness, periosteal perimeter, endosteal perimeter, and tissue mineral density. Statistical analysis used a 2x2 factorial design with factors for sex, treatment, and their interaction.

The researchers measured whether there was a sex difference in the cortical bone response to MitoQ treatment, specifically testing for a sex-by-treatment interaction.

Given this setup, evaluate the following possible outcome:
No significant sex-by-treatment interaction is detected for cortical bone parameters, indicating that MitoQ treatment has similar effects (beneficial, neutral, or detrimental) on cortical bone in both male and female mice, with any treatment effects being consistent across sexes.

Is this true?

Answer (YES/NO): YES